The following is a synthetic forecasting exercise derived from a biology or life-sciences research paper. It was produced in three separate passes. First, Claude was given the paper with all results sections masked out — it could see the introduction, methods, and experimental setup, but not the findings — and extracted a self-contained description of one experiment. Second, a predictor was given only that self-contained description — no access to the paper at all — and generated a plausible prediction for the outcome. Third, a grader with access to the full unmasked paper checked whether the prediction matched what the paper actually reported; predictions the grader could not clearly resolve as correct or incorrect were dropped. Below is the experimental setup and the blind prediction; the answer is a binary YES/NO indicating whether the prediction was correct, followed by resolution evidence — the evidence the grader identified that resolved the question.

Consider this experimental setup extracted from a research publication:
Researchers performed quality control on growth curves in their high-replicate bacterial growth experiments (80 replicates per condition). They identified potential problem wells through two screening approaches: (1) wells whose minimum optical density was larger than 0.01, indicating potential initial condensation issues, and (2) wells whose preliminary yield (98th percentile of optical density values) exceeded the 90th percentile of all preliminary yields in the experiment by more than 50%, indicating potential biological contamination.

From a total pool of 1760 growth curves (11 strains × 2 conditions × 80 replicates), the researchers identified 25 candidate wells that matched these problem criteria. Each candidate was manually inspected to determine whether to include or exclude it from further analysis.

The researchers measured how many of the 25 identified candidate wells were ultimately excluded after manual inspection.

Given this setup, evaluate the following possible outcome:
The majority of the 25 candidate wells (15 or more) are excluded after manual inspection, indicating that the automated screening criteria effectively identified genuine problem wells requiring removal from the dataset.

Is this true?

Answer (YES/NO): YES